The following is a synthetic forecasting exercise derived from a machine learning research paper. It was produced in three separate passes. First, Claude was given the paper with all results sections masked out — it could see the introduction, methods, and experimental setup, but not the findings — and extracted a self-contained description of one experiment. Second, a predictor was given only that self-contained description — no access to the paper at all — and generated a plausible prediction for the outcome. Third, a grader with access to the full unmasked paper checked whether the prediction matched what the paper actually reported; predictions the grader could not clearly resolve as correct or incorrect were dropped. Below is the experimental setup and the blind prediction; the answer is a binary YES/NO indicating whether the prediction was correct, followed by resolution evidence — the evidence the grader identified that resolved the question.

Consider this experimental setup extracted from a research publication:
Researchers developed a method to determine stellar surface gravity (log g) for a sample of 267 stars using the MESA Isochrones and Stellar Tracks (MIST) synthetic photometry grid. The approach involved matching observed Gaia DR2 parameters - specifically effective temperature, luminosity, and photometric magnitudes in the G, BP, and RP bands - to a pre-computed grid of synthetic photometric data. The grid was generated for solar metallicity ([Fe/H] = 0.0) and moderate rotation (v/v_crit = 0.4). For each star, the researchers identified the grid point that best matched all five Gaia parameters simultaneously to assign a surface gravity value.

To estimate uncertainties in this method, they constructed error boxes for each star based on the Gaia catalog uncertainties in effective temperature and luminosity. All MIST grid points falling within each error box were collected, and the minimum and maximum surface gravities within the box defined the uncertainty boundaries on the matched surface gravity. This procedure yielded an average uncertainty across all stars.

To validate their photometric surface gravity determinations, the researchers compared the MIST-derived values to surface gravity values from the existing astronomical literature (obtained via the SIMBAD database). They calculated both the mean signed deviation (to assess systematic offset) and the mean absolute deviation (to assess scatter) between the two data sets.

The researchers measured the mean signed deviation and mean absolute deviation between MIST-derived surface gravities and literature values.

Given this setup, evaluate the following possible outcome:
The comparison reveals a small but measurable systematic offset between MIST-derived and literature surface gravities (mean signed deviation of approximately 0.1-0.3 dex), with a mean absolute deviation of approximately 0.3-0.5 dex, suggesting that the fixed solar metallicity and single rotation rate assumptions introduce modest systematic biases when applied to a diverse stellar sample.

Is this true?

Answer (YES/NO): NO